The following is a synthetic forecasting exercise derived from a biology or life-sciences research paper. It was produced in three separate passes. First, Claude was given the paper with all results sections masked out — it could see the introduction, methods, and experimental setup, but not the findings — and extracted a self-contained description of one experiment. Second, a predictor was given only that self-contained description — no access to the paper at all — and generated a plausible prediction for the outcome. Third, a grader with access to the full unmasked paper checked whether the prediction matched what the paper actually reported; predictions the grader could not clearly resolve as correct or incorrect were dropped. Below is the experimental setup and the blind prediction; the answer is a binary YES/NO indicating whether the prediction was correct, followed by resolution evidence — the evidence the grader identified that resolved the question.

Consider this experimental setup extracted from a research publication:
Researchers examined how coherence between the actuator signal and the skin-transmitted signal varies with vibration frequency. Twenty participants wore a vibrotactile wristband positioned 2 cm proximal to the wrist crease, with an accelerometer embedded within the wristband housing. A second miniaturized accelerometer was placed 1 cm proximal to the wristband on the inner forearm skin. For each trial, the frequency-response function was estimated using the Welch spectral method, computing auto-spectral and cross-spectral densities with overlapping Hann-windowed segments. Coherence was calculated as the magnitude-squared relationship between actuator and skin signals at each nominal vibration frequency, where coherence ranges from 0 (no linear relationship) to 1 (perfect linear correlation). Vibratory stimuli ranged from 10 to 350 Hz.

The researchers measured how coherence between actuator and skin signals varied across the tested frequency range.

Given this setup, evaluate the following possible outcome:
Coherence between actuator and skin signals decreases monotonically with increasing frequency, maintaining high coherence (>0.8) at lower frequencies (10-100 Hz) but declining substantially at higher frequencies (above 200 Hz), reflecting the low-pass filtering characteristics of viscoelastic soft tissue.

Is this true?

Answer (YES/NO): NO